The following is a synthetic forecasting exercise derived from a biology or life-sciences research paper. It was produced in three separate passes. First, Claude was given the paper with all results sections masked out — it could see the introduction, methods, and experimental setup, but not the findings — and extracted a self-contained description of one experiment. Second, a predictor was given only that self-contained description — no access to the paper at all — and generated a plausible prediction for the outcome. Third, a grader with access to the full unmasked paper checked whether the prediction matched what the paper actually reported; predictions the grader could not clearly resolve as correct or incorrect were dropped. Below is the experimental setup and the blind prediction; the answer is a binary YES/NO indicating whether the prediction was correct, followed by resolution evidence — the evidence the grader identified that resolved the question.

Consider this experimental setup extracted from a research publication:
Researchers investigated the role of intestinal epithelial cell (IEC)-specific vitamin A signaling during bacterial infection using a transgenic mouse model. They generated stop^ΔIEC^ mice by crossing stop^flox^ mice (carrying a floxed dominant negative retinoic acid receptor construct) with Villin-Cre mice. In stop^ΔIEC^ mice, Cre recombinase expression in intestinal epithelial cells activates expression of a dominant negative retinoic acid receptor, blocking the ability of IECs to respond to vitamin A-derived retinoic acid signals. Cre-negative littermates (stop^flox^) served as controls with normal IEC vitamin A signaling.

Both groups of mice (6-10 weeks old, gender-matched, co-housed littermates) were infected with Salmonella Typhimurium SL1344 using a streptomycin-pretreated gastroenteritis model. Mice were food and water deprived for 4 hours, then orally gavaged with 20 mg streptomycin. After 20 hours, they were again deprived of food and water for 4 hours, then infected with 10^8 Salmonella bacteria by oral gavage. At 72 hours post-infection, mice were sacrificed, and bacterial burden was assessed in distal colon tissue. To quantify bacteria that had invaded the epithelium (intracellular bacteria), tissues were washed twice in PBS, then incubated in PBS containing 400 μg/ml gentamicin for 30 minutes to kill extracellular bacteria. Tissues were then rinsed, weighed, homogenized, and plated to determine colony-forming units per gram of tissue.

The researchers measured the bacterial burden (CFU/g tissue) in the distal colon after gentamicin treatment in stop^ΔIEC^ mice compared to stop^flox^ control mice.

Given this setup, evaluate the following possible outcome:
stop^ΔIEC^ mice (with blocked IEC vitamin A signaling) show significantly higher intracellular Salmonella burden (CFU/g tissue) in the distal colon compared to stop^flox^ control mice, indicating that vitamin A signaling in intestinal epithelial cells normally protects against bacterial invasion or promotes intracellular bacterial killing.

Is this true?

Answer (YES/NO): YES